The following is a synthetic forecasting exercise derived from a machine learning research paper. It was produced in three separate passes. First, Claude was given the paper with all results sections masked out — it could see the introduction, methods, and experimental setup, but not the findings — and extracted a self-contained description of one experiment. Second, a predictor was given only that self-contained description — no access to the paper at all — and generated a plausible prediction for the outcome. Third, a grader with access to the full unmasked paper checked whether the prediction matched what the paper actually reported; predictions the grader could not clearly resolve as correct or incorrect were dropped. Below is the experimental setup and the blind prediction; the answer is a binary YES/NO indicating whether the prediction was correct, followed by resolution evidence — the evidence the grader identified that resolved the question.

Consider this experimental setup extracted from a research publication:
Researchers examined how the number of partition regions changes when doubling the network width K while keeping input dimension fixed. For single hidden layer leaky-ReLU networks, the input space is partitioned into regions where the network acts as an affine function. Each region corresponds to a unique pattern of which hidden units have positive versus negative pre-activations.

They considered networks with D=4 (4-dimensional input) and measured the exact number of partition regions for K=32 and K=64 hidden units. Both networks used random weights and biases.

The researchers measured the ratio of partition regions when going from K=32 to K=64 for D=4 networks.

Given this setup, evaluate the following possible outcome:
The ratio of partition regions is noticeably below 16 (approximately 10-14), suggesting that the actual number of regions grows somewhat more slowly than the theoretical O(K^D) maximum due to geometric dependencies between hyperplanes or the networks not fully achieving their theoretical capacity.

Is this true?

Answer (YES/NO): YES